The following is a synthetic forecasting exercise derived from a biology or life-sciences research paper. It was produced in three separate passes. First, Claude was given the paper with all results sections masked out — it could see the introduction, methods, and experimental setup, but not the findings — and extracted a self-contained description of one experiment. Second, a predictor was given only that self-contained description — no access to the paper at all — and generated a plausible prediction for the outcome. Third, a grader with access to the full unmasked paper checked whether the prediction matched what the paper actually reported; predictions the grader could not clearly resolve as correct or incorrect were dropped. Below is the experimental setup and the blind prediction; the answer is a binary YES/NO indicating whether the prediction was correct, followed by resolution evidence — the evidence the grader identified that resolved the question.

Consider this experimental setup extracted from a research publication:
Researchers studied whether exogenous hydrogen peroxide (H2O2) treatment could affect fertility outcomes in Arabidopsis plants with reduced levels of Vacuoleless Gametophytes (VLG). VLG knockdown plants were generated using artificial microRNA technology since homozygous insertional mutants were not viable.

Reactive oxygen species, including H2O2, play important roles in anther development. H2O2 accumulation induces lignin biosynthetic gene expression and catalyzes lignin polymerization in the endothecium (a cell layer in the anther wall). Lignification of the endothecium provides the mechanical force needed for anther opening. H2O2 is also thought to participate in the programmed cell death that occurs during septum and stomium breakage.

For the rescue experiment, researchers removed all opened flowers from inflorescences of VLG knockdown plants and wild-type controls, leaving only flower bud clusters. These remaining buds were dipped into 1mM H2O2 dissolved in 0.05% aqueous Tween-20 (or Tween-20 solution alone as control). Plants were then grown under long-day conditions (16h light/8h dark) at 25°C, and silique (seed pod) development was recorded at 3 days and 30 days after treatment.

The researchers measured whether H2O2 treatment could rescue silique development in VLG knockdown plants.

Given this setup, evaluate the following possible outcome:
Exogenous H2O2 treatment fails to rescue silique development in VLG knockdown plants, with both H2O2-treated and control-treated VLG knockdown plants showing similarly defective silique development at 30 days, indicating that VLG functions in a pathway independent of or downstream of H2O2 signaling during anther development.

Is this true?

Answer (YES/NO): NO